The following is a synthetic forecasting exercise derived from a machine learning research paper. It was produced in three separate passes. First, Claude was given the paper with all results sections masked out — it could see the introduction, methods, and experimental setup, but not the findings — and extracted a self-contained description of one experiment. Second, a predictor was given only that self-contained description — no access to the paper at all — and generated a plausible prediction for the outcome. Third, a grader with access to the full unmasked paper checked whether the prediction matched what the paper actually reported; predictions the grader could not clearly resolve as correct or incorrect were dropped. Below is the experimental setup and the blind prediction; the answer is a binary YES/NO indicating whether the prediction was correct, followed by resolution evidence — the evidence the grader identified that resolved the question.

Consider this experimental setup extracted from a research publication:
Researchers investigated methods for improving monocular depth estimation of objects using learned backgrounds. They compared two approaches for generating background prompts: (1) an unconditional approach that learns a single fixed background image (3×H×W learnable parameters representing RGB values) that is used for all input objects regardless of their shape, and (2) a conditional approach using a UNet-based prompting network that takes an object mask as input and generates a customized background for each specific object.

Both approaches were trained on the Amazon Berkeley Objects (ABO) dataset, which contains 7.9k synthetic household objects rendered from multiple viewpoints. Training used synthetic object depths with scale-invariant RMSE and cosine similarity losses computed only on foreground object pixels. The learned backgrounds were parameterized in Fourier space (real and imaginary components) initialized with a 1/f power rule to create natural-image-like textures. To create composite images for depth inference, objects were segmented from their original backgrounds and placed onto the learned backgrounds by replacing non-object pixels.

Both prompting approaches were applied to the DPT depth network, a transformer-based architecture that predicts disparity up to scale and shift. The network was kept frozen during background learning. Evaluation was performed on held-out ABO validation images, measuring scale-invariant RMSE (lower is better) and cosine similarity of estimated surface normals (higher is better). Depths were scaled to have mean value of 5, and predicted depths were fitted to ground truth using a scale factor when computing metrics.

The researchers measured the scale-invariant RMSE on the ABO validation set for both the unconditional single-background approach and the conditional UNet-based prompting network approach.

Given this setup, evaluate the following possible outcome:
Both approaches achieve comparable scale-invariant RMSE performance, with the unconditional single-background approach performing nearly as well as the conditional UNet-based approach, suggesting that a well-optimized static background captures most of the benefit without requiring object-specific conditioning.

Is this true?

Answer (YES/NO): YES